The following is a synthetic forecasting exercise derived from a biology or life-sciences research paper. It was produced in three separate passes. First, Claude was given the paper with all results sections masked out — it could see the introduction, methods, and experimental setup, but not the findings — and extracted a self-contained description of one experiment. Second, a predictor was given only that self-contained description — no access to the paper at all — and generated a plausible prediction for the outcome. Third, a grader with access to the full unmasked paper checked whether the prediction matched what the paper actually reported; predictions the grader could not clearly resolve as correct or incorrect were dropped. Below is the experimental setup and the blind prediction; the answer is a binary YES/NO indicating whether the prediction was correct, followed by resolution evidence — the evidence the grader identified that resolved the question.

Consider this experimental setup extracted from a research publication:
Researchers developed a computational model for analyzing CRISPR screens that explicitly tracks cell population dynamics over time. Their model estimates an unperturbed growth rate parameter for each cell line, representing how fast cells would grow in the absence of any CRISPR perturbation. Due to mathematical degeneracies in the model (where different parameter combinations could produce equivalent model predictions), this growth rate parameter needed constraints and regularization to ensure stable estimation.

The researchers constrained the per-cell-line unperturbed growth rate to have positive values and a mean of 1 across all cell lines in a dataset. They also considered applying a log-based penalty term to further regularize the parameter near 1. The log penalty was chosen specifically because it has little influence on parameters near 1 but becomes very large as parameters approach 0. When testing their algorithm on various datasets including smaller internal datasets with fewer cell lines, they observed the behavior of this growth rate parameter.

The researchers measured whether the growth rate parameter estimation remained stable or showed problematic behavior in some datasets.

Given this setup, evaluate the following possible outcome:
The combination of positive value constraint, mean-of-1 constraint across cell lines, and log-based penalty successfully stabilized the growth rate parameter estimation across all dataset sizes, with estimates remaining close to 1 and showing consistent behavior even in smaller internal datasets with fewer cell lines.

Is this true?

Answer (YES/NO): NO